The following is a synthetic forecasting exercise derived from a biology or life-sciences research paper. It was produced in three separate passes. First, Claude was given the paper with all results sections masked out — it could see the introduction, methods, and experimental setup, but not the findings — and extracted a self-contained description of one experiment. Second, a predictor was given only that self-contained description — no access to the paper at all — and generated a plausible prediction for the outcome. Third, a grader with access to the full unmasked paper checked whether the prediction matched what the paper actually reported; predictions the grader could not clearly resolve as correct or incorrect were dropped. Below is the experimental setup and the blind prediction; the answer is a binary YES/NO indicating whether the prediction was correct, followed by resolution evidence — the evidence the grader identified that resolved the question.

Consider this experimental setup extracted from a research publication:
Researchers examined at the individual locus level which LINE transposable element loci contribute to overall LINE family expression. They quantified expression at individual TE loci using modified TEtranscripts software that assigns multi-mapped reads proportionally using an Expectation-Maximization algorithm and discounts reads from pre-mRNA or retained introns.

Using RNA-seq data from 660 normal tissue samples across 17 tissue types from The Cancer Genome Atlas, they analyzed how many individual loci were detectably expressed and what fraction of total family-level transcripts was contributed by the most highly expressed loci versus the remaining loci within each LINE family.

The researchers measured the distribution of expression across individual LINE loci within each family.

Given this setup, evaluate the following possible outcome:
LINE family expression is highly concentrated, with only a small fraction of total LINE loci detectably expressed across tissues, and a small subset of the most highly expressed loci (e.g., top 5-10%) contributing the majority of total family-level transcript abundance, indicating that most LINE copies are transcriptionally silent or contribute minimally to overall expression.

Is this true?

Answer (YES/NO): YES